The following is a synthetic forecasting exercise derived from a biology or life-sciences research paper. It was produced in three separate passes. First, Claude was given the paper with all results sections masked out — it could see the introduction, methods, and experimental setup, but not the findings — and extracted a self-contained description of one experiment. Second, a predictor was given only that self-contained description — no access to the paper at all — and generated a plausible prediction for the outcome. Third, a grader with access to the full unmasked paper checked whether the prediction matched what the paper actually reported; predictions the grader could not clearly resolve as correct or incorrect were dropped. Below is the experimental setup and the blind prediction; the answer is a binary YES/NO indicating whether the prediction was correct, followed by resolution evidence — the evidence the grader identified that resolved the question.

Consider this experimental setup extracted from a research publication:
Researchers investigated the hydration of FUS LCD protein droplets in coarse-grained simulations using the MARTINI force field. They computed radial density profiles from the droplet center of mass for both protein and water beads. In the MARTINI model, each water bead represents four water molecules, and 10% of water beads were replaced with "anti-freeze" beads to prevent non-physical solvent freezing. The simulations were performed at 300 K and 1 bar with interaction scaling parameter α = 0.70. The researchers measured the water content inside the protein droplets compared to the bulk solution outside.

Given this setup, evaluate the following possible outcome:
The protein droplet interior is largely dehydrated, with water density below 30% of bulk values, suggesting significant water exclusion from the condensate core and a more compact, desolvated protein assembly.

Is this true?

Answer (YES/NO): NO